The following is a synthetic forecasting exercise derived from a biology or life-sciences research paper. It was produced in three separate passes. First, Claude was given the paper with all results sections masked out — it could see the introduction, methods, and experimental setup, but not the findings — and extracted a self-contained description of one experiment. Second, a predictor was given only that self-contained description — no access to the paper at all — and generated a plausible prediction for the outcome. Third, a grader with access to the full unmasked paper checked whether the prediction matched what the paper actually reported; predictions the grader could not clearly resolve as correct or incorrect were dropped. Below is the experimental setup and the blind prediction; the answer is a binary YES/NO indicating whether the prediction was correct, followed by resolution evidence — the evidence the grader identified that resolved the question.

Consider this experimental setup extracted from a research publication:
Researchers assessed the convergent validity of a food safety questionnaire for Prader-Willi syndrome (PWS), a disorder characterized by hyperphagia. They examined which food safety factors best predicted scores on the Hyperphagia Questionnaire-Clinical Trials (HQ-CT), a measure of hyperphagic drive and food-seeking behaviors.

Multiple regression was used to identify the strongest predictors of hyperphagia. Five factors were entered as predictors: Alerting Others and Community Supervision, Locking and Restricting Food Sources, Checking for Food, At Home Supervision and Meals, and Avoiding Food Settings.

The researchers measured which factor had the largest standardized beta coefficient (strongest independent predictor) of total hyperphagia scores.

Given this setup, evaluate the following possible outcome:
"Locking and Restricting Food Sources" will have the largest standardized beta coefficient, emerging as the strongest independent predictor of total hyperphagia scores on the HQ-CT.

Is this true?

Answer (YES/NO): NO